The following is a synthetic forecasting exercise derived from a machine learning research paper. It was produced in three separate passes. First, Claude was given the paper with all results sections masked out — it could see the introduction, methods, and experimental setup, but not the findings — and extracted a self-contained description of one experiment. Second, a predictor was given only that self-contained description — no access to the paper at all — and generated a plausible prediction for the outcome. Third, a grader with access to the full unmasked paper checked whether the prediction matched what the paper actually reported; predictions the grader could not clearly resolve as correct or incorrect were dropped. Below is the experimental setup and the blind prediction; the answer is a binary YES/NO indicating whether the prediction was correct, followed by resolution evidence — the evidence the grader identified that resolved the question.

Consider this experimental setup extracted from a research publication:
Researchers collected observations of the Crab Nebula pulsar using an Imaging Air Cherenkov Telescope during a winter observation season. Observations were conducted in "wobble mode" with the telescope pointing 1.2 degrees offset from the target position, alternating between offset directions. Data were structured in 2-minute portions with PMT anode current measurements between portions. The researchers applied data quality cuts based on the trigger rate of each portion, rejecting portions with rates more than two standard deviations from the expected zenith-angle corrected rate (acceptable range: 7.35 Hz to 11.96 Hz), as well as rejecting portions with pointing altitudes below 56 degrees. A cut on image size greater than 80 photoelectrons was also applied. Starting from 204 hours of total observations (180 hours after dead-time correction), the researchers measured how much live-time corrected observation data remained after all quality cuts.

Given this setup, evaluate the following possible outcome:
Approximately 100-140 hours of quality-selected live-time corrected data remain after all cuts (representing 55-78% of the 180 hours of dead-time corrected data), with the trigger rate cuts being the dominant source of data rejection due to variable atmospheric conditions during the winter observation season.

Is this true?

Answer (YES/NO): NO